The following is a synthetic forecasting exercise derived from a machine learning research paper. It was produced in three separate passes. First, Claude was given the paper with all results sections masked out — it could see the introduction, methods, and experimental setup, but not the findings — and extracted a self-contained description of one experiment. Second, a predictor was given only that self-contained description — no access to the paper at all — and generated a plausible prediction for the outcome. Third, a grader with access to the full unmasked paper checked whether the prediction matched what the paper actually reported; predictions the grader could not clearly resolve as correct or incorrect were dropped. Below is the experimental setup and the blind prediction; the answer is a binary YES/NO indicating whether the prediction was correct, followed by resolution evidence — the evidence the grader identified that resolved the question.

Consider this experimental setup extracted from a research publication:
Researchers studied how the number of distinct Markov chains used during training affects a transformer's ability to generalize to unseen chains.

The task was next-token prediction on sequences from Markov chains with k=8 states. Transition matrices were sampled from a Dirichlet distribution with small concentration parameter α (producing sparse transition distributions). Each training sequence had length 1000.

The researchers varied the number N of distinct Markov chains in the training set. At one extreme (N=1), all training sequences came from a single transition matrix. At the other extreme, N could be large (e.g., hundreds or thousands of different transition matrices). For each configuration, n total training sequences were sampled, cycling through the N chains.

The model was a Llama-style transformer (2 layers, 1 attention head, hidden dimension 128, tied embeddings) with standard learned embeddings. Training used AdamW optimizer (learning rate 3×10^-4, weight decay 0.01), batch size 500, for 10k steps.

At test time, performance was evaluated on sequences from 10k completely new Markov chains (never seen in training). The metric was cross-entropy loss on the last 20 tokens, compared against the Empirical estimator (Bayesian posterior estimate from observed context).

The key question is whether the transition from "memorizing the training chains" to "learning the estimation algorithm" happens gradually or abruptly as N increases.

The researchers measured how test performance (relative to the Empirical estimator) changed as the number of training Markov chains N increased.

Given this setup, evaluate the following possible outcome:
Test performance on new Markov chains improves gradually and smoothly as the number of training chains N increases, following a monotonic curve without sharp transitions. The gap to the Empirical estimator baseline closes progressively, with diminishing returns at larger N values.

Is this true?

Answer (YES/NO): NO